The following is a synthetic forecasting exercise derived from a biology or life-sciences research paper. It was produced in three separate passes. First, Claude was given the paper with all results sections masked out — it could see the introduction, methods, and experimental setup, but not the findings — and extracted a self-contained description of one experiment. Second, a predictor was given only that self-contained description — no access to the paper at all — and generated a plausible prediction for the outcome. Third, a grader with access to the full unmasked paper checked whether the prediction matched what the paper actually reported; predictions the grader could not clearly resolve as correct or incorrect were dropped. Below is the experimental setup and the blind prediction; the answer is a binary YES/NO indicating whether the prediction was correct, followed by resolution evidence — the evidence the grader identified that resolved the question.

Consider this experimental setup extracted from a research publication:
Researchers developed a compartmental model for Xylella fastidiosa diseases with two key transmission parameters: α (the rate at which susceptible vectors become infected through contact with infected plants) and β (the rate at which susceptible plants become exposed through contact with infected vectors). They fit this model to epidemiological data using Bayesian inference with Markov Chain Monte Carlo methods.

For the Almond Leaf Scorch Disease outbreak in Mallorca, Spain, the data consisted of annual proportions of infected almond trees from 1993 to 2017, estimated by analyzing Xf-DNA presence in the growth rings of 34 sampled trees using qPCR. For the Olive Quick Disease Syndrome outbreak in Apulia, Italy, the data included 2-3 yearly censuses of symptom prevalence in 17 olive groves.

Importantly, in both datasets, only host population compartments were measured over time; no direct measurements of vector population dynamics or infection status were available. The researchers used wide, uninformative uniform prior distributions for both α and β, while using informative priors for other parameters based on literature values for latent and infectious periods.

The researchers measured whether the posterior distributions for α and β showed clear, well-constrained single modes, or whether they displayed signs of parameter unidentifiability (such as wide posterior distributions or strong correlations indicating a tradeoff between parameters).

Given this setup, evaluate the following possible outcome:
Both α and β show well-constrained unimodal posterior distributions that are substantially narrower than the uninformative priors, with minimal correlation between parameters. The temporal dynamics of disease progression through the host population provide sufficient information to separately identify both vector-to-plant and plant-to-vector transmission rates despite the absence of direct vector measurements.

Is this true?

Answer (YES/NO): NO